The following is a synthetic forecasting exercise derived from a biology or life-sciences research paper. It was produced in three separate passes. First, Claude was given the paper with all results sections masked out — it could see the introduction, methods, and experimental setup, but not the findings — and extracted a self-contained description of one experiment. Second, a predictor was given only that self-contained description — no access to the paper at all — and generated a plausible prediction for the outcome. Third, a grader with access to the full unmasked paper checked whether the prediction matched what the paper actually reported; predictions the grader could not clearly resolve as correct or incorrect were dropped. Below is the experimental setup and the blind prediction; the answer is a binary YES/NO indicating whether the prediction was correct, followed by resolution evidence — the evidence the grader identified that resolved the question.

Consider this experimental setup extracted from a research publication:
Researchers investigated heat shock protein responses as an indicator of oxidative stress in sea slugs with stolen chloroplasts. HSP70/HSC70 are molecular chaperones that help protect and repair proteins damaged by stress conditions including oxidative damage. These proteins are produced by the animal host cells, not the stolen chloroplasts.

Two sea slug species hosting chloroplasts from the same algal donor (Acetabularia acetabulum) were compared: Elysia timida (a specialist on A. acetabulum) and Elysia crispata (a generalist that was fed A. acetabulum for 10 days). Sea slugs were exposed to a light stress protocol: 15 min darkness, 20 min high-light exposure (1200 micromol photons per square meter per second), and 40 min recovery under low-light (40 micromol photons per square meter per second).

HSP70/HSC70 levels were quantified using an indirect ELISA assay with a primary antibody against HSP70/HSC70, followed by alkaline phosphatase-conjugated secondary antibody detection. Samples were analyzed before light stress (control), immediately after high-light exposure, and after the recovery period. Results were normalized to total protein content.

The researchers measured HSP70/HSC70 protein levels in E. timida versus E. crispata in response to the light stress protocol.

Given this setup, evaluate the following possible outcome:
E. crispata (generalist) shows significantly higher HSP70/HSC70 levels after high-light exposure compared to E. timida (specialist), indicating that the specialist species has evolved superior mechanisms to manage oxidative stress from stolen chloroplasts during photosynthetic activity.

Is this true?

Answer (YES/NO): NO